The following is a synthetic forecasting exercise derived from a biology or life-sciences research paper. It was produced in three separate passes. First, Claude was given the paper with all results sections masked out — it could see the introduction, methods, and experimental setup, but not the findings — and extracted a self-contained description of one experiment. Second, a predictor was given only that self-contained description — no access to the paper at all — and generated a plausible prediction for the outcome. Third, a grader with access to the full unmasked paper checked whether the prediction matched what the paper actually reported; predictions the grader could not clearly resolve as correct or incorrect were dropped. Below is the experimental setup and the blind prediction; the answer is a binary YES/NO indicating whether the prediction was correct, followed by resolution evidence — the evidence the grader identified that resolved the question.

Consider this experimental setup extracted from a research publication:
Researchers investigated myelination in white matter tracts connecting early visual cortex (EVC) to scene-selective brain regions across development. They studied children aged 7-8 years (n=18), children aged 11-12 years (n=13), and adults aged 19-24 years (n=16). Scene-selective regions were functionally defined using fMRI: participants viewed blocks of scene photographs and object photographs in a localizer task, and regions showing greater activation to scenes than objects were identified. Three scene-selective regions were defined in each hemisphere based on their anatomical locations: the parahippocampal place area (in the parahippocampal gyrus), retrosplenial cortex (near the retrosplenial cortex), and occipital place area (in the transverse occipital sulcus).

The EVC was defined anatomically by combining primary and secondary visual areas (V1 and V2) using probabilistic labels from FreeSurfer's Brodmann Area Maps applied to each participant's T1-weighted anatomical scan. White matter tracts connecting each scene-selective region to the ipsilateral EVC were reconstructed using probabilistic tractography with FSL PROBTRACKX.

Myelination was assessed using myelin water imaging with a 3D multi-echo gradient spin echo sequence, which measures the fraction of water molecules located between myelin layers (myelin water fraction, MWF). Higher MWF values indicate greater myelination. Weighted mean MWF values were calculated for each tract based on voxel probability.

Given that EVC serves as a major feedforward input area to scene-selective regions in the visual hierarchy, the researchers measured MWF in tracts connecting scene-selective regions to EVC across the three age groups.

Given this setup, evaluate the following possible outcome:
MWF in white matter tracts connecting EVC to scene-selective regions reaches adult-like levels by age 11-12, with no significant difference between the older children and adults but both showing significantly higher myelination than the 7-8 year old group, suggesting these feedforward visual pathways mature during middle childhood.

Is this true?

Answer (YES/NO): NO